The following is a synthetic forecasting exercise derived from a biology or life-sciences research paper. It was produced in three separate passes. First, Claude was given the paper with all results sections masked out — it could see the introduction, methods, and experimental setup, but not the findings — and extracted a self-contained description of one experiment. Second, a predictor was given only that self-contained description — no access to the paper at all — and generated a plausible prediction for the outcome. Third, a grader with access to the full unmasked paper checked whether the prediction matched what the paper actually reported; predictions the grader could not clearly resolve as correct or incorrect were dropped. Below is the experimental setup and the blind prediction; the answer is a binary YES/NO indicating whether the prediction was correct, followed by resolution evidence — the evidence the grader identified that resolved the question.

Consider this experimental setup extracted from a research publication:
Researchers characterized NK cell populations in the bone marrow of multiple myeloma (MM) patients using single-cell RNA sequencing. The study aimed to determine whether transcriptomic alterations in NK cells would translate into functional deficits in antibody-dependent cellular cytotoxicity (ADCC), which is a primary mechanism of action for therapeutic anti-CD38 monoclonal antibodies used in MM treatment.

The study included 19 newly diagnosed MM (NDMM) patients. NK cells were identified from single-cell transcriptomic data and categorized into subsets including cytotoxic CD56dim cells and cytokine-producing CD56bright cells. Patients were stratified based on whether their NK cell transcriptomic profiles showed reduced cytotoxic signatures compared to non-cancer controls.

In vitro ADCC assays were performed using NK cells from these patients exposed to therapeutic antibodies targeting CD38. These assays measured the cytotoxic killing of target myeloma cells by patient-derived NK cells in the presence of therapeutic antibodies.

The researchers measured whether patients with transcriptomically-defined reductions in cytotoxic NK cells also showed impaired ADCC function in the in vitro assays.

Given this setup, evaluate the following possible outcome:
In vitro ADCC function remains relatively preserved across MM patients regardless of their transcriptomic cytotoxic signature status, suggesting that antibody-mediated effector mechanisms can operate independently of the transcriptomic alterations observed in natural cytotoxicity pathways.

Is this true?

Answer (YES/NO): NO